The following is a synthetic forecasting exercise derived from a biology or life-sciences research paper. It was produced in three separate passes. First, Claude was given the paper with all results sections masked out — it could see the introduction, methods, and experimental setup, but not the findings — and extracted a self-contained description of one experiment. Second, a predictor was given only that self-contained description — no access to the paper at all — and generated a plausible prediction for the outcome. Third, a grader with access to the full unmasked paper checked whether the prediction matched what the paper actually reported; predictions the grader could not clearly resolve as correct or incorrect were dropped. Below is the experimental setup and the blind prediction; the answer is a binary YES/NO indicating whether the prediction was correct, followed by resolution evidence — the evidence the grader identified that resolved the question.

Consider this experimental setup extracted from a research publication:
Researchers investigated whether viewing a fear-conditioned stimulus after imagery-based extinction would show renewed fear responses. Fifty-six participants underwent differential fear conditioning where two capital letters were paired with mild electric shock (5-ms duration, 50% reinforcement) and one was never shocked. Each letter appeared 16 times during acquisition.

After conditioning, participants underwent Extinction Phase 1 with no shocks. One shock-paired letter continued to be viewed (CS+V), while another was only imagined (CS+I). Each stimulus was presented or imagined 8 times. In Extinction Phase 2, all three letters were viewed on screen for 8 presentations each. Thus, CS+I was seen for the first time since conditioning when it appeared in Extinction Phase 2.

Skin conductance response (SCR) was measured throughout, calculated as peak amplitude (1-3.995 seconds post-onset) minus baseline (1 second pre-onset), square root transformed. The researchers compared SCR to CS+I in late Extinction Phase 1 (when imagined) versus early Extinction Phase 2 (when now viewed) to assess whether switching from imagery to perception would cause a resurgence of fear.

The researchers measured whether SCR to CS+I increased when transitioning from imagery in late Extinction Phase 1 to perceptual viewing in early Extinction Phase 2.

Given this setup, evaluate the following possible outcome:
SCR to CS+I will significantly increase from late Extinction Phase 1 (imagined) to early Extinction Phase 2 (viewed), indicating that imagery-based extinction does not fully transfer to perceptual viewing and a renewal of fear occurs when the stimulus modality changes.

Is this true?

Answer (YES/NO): NO